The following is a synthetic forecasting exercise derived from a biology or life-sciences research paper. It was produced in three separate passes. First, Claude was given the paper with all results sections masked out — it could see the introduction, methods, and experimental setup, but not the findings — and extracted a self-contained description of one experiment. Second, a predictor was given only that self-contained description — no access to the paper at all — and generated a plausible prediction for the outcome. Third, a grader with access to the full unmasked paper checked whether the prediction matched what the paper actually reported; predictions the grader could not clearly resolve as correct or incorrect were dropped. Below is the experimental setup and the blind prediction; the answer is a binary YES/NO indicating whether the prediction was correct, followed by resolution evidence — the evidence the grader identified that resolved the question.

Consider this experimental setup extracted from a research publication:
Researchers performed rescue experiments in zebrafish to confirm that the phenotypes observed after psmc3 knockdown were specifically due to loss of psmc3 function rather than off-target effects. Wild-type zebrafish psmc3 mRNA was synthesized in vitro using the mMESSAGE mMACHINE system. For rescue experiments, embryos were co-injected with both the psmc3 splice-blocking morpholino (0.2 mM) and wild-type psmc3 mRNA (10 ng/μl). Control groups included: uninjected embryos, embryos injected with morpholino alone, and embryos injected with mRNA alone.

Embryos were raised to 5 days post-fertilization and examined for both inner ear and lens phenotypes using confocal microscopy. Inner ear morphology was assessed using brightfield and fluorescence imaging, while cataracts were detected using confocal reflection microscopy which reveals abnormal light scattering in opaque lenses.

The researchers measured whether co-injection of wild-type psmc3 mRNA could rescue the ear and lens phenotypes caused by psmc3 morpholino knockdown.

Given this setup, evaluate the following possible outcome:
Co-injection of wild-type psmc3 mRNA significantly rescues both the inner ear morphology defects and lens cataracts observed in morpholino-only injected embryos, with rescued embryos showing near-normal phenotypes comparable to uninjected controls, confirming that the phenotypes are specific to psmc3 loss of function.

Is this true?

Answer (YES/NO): NO